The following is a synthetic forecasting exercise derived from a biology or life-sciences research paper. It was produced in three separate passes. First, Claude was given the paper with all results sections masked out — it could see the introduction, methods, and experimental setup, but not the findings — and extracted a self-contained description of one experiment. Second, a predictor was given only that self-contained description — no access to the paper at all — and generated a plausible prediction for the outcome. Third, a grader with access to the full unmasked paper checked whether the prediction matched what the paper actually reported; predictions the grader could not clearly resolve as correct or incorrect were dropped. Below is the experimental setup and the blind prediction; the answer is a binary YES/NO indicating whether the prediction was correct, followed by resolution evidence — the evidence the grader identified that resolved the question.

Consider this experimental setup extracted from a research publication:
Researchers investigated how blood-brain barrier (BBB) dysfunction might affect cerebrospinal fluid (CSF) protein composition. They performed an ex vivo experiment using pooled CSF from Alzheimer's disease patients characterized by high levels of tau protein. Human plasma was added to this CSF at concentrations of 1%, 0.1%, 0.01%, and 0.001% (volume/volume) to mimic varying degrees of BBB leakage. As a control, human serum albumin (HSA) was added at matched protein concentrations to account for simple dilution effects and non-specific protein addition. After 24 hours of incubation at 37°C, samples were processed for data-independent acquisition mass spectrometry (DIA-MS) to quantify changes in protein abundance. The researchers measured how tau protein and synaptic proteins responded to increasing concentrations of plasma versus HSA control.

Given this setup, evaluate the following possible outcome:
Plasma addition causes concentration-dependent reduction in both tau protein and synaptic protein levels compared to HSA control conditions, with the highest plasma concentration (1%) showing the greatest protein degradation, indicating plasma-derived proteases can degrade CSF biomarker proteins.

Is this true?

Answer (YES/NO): YES